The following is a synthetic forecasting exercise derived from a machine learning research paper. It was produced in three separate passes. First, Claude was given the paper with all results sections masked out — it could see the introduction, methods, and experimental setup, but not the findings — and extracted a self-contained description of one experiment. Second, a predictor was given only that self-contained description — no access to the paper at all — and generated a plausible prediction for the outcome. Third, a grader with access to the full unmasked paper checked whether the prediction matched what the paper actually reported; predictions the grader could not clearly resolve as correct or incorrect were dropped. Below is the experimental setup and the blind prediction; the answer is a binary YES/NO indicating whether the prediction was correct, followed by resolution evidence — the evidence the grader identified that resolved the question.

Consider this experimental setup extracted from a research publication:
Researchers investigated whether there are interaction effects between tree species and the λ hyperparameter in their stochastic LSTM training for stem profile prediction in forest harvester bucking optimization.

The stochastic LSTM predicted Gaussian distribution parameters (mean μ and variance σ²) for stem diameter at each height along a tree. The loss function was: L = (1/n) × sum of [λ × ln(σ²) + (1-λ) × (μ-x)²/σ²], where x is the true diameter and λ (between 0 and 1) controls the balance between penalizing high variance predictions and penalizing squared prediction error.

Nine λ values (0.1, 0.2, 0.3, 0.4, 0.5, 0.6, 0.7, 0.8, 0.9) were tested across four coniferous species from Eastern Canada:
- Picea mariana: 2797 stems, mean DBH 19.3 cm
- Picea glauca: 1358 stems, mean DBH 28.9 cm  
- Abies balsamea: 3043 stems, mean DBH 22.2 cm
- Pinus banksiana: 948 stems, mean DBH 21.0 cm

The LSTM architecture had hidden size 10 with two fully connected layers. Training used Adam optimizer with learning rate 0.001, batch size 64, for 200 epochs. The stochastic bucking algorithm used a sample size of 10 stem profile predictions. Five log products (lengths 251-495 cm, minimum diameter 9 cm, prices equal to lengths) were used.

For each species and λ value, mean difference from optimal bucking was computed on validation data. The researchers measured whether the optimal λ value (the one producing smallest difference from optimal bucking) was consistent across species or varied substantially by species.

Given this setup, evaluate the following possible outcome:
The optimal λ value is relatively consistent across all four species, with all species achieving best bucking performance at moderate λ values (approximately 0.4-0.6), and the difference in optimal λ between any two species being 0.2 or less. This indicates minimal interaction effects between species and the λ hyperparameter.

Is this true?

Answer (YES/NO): NO